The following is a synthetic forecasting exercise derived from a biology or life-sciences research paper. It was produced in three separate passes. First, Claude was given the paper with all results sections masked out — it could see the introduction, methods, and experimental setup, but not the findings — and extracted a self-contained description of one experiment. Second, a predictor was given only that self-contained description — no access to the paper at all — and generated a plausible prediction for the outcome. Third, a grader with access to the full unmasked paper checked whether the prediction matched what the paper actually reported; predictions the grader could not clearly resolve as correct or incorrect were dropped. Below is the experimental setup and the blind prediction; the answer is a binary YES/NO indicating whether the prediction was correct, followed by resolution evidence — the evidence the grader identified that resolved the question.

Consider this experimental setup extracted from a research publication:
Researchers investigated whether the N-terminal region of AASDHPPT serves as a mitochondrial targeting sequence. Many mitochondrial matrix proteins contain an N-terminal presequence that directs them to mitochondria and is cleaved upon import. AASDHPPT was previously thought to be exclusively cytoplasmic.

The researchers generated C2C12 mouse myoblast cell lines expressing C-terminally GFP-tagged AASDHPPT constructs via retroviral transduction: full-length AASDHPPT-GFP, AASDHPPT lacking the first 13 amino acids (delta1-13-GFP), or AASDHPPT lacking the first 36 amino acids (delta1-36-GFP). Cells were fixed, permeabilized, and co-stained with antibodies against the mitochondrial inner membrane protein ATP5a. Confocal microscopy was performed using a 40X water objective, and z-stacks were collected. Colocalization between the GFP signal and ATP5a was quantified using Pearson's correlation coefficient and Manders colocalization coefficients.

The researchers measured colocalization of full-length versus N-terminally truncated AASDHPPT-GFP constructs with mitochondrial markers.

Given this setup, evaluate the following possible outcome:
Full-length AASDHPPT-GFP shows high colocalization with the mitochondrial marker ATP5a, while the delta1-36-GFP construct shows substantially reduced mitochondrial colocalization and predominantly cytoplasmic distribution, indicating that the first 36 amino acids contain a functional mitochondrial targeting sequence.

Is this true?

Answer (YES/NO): NO